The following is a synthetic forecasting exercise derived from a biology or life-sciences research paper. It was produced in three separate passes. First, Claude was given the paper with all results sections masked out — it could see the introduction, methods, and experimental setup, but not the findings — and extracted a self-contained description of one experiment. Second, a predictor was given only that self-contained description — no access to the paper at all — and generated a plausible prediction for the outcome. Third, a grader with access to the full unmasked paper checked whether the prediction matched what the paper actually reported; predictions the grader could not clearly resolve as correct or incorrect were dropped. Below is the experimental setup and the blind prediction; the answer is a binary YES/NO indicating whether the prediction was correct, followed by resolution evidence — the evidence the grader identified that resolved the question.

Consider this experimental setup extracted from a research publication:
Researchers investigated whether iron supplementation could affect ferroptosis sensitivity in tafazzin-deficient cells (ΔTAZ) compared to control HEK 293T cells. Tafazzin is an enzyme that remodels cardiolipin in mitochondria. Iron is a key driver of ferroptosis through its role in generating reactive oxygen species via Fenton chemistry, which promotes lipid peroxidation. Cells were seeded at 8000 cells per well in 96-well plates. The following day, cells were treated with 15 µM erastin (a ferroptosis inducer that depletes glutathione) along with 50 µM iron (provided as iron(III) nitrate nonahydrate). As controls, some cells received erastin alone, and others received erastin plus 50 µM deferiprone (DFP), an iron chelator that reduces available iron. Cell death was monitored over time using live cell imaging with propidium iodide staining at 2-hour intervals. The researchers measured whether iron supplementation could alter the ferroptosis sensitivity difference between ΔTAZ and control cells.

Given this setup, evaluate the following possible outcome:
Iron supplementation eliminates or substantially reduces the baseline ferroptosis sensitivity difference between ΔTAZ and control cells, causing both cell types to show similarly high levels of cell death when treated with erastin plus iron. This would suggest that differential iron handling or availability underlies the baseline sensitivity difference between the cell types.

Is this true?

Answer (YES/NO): NO